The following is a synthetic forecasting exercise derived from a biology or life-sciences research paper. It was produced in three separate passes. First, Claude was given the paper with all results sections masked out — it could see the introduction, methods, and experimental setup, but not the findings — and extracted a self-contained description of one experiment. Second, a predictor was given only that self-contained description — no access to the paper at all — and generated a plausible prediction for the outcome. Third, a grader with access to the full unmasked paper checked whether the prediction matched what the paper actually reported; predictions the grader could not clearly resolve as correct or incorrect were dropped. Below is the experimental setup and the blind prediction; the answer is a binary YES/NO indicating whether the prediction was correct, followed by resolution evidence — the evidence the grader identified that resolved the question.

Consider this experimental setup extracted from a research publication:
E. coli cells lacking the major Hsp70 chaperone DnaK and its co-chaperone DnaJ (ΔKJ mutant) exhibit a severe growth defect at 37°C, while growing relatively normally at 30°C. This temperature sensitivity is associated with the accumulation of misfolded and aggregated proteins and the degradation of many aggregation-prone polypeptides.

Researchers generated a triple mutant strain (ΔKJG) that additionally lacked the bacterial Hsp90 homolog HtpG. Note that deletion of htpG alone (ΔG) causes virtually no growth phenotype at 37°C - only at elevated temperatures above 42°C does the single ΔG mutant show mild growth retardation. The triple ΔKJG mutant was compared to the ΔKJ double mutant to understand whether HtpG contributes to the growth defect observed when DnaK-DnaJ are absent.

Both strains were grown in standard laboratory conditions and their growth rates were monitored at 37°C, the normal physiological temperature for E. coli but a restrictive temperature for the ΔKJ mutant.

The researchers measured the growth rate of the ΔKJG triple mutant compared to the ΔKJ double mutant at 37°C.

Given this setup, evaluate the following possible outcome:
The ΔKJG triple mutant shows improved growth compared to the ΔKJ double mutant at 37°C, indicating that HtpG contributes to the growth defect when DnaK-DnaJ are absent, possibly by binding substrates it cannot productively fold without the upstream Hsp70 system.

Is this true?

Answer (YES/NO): YES